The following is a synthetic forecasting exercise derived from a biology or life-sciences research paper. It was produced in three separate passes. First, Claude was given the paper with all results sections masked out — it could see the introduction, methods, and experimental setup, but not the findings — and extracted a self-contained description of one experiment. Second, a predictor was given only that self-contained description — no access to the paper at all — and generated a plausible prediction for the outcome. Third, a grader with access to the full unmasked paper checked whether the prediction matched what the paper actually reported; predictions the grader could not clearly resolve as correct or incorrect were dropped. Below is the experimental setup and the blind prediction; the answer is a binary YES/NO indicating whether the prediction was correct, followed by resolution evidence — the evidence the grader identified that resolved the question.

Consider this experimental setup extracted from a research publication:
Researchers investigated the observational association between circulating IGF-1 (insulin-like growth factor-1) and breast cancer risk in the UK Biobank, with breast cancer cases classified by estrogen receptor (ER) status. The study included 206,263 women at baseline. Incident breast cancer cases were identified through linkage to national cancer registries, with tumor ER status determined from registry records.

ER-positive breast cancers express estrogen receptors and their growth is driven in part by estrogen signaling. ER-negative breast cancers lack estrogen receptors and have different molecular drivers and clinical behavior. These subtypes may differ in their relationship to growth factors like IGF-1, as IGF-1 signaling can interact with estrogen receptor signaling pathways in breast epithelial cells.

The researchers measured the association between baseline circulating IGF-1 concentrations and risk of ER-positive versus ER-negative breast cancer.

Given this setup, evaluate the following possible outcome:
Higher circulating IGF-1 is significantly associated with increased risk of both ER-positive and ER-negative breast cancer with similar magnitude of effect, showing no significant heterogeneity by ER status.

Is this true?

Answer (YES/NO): NO